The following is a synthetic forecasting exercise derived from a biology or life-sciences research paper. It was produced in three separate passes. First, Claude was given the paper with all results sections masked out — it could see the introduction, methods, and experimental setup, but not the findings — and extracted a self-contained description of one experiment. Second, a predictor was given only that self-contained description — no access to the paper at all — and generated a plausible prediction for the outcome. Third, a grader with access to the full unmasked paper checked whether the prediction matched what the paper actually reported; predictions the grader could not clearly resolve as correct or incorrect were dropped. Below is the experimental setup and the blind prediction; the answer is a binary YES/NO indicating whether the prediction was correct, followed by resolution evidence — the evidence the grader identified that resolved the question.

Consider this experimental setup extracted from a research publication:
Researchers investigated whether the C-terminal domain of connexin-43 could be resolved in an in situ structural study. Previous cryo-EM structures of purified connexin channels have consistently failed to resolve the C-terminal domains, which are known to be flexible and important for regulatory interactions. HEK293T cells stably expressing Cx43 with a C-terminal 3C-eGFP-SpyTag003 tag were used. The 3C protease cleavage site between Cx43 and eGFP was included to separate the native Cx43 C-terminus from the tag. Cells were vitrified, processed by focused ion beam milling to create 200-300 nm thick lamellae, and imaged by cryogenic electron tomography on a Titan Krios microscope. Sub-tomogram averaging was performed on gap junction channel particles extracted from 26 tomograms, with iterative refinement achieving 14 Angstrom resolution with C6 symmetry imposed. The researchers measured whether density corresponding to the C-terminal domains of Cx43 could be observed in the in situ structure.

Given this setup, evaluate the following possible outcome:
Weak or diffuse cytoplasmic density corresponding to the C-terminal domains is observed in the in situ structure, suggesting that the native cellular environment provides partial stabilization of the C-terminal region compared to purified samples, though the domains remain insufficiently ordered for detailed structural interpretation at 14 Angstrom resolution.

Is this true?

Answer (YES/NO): NO